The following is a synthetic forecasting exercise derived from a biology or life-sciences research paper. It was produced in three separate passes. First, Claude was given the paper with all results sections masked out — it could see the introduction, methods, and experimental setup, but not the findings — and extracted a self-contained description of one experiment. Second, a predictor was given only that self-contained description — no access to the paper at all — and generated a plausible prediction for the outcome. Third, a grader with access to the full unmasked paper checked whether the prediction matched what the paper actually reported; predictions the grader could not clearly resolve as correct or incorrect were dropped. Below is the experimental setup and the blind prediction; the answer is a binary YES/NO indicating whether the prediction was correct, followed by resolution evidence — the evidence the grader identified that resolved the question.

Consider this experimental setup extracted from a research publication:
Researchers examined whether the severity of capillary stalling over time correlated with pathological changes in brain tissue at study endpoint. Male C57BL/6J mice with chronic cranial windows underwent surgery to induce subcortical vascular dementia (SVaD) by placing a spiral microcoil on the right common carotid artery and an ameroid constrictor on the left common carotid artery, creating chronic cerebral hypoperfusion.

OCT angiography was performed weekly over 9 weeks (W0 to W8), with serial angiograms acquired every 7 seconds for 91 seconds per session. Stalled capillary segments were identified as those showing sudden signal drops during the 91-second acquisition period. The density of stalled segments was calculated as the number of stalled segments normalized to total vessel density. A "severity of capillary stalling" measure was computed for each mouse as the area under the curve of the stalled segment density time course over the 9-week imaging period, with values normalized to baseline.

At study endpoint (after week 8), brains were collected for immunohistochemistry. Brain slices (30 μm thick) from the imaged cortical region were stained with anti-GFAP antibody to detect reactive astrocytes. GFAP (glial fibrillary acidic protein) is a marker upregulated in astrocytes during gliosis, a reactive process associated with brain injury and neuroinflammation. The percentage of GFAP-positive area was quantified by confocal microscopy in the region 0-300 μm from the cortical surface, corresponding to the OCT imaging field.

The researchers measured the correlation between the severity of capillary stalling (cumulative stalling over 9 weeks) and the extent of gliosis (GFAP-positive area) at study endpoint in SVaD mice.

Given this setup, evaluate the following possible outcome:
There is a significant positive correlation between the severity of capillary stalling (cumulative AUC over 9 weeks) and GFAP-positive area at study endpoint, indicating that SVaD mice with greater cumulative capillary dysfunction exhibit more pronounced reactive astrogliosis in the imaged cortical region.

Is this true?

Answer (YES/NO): NO